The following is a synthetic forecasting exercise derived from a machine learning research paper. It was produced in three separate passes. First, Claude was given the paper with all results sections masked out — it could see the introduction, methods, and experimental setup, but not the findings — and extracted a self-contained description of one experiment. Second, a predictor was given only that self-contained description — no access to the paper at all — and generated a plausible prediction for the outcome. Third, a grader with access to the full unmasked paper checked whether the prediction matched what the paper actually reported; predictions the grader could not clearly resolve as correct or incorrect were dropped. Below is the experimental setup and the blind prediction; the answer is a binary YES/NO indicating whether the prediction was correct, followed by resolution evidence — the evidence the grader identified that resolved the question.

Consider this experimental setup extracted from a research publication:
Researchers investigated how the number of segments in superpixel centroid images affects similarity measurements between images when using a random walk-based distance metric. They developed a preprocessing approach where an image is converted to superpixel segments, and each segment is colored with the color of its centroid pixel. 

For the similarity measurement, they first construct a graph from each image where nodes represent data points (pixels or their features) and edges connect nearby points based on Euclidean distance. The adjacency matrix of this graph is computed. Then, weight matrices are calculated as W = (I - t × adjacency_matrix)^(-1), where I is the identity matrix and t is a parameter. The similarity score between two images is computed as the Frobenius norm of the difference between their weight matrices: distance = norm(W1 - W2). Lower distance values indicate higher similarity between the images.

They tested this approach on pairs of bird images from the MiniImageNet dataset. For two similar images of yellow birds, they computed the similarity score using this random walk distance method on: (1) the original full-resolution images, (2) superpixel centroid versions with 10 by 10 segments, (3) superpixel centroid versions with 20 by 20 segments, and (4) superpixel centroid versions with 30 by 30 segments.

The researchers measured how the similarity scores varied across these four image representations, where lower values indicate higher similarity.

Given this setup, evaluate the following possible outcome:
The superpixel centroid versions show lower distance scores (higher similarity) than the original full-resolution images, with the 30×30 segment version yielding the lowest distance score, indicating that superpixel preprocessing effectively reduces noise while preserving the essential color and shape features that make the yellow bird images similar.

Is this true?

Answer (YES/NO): NO